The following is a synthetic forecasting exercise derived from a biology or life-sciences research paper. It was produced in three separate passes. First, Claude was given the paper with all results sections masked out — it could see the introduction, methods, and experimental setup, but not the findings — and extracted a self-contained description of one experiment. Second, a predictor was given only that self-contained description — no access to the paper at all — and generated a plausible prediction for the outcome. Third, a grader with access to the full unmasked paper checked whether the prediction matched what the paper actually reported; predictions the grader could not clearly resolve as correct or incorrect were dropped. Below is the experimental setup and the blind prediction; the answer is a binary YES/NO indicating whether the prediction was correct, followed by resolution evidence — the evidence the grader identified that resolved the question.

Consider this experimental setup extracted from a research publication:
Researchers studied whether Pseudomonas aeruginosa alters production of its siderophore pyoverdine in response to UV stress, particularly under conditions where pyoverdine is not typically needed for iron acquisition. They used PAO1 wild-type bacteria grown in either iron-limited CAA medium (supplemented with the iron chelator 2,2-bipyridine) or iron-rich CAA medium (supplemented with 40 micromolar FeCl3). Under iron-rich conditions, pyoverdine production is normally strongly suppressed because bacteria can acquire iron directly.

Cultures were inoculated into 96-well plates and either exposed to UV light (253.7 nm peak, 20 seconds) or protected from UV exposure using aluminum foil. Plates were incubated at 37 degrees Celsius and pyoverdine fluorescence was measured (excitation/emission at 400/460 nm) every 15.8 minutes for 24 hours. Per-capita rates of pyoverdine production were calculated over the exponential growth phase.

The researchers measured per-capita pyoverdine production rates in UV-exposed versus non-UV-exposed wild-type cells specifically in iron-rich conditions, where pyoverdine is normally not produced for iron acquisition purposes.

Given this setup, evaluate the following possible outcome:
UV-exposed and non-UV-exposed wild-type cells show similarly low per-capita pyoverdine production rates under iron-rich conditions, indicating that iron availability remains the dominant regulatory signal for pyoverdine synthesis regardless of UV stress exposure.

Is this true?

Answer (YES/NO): NO